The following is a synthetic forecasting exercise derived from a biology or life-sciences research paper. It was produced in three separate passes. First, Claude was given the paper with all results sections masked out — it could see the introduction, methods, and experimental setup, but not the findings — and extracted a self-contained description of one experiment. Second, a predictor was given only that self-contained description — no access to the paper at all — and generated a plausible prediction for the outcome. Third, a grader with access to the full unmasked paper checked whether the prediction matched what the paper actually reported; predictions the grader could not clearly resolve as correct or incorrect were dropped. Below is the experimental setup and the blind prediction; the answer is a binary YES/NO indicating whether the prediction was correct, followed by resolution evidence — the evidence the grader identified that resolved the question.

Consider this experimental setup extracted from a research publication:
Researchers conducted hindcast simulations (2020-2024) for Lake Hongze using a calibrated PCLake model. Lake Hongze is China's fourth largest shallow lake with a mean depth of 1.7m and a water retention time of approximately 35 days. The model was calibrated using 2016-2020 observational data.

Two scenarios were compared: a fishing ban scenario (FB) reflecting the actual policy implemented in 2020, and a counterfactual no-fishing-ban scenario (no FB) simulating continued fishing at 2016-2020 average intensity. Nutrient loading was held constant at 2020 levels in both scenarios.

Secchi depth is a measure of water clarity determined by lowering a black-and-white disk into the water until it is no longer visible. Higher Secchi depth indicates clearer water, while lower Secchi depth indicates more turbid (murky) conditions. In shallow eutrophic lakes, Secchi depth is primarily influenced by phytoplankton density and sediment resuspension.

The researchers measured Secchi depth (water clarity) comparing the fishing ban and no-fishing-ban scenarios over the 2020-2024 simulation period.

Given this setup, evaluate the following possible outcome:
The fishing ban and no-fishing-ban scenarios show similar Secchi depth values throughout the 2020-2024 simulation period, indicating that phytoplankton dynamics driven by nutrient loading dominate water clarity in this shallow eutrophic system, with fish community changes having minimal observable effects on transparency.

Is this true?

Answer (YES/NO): NO